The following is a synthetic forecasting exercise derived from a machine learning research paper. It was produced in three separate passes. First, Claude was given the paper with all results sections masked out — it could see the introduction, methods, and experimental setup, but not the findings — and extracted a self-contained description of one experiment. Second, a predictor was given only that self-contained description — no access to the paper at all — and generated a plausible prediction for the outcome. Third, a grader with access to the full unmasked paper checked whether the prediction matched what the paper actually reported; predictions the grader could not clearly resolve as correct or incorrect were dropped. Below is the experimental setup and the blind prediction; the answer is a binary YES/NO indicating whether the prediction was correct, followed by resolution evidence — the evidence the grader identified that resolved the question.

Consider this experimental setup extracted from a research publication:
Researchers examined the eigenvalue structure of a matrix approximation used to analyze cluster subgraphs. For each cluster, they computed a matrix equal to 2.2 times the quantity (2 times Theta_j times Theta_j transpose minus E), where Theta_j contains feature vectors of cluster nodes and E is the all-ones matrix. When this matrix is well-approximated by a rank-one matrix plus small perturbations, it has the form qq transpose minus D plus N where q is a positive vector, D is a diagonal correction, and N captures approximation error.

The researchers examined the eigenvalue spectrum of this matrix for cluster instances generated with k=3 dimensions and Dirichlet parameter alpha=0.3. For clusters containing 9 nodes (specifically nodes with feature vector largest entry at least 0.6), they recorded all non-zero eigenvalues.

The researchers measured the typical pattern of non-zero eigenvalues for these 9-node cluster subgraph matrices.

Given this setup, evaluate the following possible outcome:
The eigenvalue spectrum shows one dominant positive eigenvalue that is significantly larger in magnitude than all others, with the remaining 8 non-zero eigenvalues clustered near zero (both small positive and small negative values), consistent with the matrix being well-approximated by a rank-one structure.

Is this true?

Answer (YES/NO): NO